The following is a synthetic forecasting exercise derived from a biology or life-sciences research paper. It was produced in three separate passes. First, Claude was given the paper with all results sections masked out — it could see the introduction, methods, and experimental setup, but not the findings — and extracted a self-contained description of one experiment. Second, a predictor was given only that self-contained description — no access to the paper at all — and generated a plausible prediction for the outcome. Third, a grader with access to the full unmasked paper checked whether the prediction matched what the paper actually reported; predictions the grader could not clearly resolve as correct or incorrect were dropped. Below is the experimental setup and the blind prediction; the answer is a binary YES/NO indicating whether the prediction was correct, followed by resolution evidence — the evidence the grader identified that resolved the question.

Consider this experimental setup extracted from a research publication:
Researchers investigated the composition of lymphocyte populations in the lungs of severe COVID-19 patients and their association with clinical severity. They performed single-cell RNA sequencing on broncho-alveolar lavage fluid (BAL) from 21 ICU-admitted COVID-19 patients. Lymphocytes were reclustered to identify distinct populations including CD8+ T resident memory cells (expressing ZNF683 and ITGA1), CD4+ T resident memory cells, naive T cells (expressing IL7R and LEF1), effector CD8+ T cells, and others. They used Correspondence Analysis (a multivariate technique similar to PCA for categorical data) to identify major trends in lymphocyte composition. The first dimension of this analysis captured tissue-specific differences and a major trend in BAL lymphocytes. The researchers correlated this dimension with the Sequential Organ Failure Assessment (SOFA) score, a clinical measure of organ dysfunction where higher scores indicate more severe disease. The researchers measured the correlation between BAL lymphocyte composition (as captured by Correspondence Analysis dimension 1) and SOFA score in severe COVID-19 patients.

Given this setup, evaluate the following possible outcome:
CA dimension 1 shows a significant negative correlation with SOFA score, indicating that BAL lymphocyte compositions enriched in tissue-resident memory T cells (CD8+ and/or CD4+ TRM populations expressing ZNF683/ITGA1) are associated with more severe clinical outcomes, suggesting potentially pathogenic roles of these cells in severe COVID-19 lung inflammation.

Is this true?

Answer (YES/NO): NO